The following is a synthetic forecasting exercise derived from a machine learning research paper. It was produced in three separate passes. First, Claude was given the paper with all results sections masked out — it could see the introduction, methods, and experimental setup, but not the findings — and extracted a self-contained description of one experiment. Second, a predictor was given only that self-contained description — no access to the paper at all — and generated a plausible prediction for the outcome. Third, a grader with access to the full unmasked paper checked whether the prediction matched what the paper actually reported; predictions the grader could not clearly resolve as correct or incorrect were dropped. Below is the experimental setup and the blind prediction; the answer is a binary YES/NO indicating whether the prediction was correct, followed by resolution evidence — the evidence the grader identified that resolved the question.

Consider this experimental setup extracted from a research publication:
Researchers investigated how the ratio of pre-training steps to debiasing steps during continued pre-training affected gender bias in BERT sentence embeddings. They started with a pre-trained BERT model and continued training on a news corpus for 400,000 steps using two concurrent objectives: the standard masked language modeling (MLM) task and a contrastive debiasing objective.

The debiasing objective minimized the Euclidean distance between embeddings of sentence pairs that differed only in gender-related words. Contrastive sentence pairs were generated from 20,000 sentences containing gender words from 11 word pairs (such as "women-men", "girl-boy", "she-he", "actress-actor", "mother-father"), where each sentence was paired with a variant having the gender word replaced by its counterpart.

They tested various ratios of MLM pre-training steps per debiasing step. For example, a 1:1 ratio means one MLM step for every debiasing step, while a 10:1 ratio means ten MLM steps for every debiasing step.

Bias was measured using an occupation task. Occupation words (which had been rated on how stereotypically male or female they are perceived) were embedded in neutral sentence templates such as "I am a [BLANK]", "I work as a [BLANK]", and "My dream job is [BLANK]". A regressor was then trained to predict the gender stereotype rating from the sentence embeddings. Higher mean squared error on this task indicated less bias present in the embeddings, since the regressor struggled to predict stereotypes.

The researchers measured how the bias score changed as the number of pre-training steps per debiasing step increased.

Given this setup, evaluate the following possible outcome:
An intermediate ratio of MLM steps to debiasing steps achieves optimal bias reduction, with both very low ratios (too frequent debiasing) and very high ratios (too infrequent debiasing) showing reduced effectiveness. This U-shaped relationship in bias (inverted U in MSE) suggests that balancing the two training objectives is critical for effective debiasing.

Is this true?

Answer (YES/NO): NO